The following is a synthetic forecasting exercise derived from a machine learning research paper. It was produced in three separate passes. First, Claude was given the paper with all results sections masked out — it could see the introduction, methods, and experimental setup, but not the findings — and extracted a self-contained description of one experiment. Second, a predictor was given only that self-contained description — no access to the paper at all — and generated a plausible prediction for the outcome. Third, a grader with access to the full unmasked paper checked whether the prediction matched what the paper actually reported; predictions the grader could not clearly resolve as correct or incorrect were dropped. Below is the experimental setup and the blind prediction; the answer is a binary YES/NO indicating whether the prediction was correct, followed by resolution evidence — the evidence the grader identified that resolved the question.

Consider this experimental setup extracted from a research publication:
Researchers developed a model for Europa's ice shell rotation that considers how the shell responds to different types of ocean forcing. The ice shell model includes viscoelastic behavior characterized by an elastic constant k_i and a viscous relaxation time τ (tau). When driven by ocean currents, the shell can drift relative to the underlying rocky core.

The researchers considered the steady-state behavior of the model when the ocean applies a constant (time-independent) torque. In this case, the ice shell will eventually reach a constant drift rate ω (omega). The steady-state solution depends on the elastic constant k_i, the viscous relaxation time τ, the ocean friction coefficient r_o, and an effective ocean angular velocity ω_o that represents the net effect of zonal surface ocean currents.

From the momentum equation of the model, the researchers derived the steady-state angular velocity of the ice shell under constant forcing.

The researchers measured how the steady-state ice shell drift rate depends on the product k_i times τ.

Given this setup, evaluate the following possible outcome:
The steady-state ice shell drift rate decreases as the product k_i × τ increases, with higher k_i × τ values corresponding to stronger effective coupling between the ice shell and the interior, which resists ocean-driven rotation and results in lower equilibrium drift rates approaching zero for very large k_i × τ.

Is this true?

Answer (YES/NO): YES